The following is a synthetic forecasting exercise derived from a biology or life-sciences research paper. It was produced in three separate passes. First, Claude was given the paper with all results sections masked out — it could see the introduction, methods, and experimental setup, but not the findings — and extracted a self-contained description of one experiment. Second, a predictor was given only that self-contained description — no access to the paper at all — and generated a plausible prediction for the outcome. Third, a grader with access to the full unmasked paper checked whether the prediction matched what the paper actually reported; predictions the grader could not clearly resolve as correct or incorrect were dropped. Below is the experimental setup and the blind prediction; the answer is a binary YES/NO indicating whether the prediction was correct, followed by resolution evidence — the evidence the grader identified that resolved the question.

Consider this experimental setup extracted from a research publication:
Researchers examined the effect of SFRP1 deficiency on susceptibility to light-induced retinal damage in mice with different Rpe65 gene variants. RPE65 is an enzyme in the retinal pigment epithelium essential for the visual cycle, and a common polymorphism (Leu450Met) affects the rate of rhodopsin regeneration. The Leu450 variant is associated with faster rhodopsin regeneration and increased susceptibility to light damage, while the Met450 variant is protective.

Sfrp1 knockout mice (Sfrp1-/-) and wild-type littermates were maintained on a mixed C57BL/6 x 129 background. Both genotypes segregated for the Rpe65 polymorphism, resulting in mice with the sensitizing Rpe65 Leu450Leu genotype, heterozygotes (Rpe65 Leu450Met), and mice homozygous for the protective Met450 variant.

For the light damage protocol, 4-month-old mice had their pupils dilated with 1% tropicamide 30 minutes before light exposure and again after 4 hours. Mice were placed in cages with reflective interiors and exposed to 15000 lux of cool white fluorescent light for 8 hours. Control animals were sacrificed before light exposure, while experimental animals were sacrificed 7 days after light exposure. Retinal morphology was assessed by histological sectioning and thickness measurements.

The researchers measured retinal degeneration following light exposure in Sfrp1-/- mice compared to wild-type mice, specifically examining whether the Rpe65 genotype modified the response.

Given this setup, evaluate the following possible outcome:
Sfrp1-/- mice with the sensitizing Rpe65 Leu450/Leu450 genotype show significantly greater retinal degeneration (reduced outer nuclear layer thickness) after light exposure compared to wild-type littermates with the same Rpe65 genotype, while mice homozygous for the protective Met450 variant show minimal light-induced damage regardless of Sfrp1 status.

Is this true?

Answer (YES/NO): NO